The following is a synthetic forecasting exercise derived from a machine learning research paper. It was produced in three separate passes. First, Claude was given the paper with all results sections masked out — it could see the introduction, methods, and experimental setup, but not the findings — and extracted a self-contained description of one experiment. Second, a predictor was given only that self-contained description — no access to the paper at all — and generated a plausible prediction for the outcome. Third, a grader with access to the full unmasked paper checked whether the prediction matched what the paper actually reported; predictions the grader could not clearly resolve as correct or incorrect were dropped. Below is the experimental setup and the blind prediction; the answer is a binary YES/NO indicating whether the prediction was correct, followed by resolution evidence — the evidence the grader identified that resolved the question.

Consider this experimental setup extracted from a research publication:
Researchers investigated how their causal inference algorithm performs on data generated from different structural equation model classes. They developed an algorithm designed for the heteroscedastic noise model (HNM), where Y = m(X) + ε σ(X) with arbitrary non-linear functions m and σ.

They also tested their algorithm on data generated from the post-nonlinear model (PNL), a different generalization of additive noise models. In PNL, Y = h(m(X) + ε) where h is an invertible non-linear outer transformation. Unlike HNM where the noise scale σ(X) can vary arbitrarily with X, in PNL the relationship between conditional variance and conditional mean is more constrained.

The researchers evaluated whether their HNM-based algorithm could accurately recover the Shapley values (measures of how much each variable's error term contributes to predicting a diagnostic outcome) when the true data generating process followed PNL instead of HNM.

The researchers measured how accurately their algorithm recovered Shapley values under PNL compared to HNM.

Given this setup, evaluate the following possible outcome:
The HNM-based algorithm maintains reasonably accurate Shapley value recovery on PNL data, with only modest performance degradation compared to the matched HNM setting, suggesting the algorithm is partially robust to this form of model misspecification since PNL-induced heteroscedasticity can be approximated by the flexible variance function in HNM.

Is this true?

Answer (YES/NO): NO